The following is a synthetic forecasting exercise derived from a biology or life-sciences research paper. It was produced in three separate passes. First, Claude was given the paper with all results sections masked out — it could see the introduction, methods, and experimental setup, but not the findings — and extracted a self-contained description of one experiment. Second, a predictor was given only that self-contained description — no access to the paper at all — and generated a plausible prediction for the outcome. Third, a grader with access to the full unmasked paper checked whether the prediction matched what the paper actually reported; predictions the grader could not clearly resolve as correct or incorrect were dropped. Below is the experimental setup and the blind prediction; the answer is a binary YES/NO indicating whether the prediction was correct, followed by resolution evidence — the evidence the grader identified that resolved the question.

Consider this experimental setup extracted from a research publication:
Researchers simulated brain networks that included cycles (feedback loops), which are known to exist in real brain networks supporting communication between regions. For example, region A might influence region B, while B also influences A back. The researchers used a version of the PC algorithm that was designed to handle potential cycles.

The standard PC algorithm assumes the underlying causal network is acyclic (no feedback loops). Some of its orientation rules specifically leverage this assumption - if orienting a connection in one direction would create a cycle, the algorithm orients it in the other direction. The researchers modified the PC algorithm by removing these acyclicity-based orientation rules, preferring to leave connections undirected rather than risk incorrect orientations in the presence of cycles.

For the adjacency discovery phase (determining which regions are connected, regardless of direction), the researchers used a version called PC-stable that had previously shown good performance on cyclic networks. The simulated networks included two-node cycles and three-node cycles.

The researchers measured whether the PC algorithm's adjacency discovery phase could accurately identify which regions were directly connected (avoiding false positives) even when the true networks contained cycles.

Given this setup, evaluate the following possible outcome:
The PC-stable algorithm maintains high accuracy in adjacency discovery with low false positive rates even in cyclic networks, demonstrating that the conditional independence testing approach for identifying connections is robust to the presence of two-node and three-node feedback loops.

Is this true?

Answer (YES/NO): YES